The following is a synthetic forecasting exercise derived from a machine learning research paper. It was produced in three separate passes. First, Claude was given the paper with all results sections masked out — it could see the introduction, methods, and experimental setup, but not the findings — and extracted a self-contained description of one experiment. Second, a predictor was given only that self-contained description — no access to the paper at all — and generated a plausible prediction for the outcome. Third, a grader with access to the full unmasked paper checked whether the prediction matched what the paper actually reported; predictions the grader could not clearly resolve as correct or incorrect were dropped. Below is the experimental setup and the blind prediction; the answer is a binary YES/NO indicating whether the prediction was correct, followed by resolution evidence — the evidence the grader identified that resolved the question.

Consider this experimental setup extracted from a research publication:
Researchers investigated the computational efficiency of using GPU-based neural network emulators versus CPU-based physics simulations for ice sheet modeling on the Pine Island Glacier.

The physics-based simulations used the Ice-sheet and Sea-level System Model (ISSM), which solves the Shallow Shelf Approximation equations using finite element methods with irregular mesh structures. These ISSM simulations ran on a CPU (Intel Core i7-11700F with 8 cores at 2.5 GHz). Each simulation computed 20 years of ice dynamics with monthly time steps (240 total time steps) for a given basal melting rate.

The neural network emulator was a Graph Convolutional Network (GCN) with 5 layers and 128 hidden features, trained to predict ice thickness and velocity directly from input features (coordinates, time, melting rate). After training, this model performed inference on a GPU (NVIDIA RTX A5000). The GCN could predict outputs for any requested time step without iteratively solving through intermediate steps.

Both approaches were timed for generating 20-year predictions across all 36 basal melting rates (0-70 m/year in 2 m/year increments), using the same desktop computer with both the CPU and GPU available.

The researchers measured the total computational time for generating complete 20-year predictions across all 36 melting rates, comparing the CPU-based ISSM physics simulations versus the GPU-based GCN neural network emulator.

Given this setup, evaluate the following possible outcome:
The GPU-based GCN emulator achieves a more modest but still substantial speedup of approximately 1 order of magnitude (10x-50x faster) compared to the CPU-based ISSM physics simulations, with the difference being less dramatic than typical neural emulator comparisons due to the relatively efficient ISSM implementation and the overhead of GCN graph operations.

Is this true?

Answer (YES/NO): YES